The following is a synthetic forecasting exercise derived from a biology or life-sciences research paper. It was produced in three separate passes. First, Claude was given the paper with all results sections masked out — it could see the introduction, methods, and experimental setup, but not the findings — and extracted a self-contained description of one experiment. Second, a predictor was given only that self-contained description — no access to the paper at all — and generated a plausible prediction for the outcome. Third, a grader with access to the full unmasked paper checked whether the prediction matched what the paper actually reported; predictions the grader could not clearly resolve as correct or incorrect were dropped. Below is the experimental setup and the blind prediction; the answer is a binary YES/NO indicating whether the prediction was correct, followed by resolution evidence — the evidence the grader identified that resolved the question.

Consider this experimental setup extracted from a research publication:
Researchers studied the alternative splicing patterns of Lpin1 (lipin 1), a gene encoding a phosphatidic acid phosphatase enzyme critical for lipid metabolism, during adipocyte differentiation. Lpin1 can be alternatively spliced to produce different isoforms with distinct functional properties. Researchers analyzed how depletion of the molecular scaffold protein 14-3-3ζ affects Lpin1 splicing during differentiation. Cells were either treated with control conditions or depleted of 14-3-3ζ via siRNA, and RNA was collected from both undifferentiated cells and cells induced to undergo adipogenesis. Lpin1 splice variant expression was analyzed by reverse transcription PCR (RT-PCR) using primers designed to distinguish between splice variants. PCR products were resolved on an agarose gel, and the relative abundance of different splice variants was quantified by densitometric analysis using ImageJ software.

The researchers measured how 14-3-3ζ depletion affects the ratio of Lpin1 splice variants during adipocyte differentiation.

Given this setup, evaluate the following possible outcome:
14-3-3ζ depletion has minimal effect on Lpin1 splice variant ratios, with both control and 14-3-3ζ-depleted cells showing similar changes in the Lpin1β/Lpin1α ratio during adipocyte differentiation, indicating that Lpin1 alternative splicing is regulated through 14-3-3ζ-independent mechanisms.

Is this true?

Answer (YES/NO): NO